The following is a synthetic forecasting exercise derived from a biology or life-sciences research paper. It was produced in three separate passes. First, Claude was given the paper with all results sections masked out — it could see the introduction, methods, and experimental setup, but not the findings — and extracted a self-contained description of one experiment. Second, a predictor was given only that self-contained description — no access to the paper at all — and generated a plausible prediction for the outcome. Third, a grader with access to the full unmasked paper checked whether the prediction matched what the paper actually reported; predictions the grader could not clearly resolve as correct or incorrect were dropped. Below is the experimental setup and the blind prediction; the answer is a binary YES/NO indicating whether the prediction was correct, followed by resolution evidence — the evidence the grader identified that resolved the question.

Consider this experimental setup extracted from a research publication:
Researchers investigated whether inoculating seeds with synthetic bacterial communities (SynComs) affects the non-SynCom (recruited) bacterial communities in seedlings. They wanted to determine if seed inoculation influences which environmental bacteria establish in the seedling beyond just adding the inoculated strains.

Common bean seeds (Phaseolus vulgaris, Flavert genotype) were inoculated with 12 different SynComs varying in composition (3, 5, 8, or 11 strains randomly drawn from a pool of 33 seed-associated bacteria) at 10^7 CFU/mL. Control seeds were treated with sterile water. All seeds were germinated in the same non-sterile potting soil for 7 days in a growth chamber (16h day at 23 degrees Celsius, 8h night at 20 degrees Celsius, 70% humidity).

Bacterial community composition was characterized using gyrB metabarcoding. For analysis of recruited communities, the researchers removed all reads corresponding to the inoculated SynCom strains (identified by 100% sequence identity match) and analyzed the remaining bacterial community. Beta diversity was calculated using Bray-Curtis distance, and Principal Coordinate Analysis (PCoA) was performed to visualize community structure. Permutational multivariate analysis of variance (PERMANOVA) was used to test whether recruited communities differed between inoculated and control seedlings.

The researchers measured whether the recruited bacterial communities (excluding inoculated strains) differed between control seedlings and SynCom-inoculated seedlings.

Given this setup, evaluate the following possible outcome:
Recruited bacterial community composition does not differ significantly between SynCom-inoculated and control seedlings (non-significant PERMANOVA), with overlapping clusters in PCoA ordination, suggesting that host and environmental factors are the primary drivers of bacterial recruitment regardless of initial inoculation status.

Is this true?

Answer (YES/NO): NO